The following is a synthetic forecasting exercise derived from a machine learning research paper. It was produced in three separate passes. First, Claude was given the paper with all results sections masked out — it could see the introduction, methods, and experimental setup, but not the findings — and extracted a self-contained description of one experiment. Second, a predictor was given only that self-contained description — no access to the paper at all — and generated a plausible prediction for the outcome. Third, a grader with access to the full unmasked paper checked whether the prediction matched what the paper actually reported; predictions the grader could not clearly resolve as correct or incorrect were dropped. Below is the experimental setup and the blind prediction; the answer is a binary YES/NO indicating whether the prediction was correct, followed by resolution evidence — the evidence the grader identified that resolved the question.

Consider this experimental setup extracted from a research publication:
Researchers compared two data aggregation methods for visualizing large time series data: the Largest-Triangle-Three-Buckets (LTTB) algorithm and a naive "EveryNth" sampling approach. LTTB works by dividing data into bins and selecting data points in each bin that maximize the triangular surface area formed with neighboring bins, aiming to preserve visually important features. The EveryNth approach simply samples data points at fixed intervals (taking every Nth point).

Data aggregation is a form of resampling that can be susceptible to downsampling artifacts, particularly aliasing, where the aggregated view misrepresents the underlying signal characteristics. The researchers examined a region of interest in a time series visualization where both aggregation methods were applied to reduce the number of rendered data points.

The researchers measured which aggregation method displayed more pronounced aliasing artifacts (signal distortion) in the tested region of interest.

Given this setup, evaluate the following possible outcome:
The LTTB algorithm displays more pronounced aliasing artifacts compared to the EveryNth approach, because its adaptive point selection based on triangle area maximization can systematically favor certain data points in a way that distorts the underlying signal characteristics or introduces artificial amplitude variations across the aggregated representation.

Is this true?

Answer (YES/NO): NO